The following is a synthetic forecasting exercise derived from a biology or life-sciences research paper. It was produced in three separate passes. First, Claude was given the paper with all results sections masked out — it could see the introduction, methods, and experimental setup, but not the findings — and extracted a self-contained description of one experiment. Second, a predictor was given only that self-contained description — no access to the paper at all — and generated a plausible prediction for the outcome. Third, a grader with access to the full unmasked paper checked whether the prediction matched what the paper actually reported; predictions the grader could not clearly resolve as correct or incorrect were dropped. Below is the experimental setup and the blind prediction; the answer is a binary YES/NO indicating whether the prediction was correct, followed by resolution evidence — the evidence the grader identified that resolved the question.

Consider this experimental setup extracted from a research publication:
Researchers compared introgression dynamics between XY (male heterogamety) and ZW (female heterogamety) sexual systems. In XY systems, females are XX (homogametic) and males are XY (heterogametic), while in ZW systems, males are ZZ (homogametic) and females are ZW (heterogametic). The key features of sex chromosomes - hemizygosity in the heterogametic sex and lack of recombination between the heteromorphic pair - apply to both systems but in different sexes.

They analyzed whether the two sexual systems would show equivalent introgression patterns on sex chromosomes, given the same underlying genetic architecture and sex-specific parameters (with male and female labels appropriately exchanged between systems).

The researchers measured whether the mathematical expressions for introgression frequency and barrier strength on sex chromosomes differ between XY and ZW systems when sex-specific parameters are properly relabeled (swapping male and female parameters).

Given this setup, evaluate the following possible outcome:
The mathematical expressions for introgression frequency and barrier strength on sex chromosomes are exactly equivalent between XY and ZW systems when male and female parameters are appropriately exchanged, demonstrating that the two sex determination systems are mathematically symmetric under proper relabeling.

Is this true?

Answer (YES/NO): YES